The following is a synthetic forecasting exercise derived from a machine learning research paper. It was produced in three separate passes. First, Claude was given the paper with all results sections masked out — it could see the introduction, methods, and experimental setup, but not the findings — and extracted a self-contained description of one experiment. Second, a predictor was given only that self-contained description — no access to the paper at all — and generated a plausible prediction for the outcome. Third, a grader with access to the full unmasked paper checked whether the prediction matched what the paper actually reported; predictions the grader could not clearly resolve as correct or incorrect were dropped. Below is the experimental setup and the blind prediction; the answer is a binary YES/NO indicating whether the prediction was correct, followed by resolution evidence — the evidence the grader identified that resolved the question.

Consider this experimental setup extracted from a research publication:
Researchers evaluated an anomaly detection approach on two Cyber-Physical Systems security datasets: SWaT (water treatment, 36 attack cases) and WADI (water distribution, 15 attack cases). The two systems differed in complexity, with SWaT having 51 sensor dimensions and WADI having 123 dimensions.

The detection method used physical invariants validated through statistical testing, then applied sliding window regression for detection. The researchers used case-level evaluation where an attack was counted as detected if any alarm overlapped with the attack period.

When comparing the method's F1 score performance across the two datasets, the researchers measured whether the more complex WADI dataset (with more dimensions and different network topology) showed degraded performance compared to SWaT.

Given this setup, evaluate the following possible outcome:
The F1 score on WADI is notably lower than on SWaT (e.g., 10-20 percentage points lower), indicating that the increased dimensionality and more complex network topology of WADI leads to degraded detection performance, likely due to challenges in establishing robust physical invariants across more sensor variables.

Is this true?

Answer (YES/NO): NO